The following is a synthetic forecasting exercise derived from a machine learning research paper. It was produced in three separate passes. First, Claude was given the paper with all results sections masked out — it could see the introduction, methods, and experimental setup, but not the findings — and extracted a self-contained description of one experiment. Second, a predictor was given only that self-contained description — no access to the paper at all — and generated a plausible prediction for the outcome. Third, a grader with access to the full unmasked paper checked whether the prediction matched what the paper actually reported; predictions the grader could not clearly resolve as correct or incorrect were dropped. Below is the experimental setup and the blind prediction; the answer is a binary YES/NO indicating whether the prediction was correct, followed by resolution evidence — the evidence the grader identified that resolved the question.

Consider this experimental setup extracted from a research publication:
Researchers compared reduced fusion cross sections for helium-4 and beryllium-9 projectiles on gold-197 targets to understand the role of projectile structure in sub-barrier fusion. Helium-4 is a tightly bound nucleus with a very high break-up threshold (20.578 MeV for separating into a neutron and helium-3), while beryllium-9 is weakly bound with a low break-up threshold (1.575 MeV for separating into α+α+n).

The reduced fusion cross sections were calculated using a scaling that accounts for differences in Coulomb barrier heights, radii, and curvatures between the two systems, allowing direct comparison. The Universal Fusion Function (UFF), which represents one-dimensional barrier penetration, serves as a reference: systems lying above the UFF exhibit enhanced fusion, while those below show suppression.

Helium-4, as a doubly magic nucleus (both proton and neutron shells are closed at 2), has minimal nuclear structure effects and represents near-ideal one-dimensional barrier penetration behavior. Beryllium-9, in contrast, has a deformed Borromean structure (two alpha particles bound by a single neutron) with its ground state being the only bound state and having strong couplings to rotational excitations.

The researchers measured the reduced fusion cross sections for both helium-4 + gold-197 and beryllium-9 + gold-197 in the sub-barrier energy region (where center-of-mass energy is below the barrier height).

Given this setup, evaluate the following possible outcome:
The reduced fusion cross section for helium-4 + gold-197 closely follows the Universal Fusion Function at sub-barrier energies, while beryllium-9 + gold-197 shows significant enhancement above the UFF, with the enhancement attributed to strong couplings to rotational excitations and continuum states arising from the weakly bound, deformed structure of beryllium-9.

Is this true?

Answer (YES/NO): NO